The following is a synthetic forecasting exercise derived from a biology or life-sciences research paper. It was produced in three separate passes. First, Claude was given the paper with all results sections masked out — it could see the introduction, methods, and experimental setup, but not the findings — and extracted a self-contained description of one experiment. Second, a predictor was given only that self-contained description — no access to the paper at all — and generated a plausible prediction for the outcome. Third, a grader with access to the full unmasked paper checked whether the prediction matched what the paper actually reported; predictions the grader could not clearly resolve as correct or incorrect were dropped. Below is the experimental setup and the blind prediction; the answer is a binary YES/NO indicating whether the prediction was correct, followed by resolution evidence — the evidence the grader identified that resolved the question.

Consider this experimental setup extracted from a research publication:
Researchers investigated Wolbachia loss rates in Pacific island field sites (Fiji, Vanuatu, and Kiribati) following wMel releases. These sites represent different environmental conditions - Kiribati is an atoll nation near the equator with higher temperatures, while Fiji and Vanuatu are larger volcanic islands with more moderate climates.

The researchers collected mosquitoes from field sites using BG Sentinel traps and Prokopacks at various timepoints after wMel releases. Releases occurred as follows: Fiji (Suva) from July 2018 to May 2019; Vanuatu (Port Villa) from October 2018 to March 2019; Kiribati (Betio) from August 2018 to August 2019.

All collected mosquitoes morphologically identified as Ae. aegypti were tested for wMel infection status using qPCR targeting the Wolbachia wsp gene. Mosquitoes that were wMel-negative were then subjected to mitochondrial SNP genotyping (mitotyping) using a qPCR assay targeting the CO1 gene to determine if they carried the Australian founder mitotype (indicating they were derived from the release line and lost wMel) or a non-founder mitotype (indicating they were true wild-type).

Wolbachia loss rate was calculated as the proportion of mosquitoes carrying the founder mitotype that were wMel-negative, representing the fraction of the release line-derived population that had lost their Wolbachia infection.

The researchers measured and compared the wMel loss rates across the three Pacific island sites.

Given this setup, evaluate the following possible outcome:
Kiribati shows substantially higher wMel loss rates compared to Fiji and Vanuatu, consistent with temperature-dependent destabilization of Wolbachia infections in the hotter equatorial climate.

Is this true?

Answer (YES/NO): NO